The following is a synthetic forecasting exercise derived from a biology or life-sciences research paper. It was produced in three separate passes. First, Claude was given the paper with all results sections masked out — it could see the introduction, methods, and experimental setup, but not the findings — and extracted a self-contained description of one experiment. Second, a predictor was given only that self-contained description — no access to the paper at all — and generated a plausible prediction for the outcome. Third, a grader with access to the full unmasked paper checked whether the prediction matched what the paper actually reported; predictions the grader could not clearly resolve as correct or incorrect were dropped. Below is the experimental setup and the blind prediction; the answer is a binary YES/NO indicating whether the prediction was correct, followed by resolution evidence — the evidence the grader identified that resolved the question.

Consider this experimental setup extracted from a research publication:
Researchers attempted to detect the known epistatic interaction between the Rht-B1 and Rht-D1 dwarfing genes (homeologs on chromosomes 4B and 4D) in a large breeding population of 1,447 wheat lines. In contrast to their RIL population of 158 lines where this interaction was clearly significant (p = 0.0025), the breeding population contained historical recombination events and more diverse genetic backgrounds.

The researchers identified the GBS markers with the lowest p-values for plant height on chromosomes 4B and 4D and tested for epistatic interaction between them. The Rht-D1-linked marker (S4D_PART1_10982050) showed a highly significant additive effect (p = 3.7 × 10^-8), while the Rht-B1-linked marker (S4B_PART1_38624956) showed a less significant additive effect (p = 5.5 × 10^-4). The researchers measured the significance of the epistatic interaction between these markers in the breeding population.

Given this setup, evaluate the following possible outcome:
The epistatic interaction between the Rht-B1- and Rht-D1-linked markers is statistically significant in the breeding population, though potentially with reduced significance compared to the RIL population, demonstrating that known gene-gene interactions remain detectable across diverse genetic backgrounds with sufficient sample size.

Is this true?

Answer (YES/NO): YES